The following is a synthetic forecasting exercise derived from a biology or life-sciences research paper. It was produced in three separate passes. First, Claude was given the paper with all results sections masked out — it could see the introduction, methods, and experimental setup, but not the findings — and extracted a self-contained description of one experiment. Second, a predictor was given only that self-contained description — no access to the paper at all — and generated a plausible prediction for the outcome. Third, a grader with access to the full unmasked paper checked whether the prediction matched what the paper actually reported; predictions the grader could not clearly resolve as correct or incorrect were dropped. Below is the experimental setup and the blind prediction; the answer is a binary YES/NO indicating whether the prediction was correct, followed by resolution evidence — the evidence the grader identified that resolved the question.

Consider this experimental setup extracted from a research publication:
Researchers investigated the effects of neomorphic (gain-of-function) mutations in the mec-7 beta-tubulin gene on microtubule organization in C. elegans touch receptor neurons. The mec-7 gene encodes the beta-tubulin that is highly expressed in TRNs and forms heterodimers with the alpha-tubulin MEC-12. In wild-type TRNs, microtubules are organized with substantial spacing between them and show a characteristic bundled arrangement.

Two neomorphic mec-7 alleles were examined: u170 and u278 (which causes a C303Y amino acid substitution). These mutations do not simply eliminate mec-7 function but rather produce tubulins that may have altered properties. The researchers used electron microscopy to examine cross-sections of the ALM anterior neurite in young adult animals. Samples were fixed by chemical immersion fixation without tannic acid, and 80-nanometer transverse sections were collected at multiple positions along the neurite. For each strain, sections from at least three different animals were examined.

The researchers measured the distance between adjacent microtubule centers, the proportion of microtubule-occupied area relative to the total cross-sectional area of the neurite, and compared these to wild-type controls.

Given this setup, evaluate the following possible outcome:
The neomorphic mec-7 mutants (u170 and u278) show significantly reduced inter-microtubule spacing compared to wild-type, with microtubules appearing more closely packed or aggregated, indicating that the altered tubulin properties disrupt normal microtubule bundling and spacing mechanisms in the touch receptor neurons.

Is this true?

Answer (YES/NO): YES